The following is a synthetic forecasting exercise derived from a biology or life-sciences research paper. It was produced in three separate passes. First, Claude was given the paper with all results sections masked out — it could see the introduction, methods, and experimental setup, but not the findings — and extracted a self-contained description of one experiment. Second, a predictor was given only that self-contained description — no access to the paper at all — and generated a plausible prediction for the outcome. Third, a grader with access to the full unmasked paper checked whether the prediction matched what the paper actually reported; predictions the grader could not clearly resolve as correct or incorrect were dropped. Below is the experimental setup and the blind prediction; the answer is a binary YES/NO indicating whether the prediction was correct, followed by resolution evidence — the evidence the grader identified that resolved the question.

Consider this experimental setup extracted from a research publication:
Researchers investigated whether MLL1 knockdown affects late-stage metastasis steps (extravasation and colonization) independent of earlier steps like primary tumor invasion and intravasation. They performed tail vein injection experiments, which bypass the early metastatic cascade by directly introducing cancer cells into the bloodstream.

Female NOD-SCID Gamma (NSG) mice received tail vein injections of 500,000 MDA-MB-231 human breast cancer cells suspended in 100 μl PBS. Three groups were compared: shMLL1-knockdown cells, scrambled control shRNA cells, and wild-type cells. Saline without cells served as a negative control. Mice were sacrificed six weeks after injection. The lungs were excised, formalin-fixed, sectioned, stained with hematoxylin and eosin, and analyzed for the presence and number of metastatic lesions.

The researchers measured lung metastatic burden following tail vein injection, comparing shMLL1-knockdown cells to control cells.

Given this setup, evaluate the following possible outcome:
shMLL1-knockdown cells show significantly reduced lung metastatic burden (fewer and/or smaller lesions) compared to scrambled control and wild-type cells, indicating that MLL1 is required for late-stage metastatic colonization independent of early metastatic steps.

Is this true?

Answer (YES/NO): YES